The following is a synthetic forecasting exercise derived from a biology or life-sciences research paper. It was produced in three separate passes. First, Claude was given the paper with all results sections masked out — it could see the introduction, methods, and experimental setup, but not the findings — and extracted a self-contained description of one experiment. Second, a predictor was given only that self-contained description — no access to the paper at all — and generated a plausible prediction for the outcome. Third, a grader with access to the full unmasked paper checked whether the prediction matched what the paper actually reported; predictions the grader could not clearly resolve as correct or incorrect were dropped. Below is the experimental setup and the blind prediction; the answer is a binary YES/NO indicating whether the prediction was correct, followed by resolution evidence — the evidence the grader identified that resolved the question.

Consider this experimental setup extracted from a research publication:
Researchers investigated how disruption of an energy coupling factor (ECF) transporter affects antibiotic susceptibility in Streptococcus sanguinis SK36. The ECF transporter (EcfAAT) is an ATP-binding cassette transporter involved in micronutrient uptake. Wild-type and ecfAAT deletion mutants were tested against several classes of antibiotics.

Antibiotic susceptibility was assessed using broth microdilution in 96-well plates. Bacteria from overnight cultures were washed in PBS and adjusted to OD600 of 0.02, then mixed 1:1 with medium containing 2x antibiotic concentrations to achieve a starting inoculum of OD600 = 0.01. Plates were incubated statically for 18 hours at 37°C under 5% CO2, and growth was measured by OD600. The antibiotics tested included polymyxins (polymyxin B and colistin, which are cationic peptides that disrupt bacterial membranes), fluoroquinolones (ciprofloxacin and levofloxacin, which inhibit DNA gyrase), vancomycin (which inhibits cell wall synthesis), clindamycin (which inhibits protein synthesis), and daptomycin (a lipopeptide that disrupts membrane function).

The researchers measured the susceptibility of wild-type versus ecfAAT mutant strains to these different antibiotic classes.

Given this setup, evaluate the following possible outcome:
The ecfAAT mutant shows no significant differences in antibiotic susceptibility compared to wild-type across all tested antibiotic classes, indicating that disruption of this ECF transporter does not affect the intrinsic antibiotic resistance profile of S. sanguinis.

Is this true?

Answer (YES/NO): NO